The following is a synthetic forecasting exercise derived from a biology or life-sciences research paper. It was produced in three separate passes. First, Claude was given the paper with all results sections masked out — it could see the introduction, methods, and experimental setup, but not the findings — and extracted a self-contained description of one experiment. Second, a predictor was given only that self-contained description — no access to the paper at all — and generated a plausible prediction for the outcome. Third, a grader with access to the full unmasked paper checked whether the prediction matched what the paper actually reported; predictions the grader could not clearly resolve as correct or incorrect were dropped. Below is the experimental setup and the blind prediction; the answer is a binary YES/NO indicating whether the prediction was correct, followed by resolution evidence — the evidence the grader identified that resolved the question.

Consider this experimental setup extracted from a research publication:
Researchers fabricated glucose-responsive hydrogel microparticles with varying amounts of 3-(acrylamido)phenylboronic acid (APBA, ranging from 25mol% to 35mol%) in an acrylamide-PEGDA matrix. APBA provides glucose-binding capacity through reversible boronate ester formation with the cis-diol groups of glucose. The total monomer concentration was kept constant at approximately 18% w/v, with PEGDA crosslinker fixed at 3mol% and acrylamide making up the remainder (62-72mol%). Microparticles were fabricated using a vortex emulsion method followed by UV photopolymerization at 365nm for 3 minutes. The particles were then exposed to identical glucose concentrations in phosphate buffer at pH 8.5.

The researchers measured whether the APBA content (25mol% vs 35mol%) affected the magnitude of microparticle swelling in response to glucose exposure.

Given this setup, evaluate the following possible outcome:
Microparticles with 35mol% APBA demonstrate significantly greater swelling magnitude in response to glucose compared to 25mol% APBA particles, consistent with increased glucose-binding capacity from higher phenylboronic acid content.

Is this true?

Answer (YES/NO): YES